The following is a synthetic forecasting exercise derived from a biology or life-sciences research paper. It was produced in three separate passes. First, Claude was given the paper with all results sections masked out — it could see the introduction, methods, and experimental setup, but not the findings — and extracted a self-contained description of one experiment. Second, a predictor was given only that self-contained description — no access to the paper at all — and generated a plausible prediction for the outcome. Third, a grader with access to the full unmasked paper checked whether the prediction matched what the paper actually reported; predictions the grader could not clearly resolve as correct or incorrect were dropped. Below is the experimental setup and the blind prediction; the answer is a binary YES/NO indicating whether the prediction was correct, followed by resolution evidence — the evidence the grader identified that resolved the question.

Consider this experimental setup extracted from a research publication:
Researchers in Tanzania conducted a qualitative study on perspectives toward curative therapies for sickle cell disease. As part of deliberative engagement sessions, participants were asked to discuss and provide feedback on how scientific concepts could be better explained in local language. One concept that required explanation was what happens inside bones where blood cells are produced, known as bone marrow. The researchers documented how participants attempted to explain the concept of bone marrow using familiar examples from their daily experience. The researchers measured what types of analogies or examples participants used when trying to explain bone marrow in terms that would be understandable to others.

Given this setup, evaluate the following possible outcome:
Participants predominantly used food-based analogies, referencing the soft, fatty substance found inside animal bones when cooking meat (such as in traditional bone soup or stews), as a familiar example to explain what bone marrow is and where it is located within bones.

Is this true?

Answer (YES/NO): NO